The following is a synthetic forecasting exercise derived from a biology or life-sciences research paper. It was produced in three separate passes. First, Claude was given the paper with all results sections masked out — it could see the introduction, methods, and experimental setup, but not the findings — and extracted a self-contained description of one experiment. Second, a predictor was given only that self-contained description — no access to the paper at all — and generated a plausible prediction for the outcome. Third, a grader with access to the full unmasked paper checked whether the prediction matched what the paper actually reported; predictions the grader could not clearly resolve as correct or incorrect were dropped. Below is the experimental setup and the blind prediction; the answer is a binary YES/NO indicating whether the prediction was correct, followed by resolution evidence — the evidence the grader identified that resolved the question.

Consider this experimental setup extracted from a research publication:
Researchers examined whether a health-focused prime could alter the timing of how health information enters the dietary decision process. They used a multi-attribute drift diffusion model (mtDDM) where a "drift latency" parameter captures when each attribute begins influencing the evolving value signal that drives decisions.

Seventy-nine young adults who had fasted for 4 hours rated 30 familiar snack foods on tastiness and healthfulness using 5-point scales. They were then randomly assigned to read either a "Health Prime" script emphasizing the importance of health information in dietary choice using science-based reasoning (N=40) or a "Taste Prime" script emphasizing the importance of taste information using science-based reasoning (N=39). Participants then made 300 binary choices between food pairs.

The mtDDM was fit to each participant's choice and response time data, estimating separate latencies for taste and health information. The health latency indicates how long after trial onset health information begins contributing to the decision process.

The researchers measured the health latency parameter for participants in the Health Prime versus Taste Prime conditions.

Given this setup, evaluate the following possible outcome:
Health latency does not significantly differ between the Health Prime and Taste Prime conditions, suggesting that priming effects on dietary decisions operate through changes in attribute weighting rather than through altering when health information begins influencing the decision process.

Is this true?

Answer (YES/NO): YES